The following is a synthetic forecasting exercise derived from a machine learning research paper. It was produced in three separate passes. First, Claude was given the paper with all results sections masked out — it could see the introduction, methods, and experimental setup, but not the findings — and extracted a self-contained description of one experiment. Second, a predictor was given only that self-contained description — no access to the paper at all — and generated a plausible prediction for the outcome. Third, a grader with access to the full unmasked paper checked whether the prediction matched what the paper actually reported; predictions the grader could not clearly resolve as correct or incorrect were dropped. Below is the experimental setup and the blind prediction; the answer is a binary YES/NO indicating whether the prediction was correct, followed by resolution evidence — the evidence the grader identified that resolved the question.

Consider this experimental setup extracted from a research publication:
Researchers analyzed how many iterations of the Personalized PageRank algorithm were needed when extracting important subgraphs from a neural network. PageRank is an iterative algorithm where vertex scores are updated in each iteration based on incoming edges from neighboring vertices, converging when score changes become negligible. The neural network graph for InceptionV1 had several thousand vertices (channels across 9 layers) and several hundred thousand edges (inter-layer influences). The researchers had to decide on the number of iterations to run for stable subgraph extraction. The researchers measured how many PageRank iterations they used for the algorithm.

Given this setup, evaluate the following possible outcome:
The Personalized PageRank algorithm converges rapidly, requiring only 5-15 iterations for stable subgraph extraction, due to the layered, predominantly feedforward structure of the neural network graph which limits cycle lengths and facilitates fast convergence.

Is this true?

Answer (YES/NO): NO